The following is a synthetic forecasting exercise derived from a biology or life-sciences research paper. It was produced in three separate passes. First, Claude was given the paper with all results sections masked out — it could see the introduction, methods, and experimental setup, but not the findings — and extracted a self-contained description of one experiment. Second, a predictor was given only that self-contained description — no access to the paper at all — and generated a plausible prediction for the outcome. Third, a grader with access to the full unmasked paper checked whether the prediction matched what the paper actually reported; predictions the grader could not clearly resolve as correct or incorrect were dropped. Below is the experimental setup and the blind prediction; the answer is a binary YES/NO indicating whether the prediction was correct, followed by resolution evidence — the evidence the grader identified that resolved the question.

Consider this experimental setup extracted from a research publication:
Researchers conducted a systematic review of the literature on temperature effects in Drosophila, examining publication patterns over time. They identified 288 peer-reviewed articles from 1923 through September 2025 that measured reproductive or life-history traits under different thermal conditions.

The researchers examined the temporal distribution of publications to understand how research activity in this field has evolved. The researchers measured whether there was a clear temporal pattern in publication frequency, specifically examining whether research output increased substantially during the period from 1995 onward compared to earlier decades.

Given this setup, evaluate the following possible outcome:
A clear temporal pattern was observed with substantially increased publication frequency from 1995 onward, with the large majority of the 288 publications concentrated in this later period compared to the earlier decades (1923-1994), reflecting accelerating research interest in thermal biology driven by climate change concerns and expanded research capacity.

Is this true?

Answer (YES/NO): YES